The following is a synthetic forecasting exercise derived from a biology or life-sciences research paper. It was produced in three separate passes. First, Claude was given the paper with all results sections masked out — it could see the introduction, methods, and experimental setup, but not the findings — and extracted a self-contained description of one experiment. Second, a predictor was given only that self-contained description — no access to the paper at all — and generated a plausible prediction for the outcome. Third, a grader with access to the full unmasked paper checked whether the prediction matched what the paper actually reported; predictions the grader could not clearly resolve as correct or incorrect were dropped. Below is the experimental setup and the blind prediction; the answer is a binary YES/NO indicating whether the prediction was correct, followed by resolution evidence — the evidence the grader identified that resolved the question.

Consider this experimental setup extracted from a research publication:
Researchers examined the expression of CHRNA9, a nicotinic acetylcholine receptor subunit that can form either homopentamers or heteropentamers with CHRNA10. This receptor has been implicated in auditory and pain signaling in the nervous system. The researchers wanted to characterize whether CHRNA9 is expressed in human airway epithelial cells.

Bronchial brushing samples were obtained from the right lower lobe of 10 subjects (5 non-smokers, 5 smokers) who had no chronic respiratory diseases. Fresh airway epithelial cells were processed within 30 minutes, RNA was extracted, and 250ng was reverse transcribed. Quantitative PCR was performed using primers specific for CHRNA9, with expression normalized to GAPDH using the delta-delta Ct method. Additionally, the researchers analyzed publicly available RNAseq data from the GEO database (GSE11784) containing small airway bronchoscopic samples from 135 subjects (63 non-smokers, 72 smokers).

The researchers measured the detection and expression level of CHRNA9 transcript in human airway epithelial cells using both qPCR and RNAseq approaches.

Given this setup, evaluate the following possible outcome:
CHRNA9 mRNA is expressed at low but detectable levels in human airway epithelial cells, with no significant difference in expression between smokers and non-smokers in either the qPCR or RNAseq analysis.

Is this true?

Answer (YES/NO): NO